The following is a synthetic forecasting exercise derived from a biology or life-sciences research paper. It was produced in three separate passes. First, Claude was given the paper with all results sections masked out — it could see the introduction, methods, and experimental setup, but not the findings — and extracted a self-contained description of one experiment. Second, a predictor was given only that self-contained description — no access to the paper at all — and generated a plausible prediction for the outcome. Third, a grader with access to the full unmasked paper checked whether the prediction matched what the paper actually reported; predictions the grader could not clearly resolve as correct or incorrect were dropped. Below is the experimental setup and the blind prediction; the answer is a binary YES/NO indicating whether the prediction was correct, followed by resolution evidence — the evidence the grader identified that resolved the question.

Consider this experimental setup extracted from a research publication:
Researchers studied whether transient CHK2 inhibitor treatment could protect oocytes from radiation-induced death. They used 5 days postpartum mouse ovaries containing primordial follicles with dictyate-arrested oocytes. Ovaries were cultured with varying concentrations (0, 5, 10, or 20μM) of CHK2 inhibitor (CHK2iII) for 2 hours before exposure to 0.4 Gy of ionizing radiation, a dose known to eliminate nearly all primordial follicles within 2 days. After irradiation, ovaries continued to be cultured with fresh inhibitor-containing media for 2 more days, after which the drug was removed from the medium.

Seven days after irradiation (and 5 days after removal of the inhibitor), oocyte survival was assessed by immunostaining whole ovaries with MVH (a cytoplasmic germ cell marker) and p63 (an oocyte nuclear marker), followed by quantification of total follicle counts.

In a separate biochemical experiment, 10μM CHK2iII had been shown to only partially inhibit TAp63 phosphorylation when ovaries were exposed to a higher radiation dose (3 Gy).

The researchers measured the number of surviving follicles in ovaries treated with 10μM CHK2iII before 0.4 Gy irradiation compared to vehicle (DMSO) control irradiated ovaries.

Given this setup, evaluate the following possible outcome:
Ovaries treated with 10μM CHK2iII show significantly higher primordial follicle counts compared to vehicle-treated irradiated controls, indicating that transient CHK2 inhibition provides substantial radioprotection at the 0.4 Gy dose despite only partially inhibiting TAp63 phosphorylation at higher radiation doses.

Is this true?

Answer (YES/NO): YES